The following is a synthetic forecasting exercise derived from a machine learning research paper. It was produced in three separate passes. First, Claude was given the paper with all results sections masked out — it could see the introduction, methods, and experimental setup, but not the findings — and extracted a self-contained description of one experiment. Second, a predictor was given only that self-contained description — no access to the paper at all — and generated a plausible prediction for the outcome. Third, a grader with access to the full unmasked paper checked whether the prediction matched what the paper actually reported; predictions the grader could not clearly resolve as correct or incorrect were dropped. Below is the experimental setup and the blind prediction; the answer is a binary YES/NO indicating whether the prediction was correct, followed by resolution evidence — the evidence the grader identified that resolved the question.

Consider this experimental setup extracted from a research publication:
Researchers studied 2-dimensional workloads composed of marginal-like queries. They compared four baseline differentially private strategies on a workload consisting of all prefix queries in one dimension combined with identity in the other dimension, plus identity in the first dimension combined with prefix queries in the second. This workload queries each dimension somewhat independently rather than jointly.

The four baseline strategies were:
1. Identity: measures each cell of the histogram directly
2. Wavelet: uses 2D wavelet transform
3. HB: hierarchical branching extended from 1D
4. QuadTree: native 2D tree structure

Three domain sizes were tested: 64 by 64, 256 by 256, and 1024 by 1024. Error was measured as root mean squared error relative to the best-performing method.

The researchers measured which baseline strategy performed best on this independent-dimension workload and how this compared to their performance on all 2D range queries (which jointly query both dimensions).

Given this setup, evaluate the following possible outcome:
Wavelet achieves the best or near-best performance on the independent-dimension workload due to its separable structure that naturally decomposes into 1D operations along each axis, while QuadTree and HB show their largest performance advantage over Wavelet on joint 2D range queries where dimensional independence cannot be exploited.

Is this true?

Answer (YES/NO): NO